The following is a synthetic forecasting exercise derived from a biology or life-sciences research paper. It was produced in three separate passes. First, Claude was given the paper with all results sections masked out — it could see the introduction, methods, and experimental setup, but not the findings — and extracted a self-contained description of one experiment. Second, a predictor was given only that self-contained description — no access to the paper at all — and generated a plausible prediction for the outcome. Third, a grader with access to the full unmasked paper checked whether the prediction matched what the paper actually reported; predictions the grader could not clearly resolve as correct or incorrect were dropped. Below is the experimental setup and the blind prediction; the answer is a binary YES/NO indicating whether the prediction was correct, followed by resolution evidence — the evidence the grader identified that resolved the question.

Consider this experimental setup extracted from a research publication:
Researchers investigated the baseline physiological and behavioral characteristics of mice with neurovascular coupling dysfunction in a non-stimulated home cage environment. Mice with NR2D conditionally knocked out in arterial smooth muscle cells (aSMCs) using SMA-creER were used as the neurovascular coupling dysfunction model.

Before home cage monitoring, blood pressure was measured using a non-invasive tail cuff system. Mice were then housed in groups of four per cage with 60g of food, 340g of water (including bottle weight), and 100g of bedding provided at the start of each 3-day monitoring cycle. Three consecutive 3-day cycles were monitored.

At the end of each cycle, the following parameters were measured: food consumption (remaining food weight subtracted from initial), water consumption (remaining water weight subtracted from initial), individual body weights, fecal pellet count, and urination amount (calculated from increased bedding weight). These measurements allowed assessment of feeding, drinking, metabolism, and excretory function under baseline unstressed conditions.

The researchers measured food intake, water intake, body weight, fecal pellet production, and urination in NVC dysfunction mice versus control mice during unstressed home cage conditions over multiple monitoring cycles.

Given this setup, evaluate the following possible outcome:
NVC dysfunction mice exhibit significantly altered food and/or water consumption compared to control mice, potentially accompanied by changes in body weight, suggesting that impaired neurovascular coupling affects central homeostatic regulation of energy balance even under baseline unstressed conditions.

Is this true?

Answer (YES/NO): NO